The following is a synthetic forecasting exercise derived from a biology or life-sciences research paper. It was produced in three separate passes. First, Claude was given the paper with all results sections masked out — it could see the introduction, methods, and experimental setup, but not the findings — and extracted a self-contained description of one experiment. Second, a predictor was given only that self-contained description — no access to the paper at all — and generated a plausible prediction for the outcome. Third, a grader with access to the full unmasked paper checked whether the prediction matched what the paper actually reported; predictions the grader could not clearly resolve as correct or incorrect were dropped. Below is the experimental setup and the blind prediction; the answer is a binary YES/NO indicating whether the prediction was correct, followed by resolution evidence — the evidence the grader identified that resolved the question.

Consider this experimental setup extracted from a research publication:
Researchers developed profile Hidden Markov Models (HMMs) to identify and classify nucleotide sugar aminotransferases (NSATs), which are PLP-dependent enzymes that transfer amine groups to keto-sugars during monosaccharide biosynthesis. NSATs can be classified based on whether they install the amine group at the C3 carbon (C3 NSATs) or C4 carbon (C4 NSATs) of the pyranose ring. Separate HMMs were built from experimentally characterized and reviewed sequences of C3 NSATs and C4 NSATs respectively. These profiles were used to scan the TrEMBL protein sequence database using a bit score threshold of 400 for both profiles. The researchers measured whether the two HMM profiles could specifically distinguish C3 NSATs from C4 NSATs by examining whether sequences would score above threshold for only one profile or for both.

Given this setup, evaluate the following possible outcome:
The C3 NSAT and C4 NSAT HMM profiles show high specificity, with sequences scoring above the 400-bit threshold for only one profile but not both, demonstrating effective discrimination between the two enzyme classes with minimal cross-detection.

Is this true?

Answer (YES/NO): NO